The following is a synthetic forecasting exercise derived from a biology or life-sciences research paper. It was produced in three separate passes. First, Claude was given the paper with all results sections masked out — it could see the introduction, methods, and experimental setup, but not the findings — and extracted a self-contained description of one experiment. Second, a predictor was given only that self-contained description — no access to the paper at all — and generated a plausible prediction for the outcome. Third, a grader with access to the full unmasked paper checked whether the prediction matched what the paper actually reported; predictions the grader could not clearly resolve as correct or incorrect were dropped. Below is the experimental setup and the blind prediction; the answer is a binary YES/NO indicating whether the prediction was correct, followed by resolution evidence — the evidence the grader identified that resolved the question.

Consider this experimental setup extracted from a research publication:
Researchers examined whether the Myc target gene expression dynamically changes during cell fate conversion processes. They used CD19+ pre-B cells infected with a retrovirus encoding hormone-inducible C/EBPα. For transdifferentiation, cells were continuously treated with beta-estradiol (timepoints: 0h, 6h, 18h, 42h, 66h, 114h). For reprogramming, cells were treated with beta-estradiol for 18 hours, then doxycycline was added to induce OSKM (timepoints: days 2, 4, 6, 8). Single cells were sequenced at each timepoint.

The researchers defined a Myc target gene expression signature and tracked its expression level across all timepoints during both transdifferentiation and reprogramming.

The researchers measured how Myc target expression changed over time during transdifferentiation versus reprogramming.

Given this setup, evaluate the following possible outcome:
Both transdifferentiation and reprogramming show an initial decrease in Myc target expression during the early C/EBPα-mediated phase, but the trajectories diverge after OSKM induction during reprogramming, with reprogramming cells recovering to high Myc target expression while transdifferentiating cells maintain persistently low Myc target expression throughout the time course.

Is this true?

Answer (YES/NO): NO